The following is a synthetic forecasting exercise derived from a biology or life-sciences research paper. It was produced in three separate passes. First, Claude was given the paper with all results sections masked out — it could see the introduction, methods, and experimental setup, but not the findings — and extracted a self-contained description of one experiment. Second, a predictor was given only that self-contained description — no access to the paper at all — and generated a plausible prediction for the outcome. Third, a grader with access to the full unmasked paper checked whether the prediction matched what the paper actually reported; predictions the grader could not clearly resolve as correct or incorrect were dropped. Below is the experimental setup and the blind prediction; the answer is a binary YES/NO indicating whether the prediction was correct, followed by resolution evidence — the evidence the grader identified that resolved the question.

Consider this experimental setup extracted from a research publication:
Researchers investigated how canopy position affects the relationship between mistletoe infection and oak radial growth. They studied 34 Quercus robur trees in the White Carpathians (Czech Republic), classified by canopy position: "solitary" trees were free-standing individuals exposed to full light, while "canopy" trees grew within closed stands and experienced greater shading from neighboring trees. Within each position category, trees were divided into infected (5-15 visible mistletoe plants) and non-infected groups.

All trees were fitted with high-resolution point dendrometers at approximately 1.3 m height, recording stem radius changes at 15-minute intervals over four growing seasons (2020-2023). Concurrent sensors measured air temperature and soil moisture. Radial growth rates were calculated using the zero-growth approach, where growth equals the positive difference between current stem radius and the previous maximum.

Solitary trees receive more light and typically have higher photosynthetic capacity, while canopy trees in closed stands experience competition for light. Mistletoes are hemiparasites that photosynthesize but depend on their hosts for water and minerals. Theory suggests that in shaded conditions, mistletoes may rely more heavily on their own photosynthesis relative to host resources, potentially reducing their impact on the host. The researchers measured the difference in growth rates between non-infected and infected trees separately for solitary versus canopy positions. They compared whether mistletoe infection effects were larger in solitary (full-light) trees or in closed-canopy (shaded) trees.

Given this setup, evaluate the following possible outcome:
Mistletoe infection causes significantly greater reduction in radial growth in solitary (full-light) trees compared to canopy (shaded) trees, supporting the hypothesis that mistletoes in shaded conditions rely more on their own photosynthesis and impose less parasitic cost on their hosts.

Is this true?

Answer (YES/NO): YES